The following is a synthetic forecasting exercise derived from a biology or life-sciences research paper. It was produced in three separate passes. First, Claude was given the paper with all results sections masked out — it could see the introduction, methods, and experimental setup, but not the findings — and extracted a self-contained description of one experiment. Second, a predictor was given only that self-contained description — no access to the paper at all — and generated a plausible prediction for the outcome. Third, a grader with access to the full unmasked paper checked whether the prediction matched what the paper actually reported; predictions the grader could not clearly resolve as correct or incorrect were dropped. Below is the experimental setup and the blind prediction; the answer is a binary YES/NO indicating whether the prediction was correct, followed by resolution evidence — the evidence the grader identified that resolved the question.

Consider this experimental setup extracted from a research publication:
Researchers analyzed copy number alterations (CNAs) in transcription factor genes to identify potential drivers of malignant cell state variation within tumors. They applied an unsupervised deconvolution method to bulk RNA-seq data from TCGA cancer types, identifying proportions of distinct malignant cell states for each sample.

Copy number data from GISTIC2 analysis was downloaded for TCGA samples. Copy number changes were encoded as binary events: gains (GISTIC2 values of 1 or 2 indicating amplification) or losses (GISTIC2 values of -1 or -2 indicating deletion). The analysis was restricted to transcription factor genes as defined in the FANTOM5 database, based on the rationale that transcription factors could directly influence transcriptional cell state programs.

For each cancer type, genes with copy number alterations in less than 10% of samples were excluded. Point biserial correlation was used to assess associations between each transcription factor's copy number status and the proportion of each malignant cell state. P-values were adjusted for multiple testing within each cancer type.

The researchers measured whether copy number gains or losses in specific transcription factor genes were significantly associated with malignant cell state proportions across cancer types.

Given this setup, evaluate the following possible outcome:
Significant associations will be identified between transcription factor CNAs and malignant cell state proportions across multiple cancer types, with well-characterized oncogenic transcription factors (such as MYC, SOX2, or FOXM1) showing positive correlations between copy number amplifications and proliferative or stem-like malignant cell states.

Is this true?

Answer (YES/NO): NO